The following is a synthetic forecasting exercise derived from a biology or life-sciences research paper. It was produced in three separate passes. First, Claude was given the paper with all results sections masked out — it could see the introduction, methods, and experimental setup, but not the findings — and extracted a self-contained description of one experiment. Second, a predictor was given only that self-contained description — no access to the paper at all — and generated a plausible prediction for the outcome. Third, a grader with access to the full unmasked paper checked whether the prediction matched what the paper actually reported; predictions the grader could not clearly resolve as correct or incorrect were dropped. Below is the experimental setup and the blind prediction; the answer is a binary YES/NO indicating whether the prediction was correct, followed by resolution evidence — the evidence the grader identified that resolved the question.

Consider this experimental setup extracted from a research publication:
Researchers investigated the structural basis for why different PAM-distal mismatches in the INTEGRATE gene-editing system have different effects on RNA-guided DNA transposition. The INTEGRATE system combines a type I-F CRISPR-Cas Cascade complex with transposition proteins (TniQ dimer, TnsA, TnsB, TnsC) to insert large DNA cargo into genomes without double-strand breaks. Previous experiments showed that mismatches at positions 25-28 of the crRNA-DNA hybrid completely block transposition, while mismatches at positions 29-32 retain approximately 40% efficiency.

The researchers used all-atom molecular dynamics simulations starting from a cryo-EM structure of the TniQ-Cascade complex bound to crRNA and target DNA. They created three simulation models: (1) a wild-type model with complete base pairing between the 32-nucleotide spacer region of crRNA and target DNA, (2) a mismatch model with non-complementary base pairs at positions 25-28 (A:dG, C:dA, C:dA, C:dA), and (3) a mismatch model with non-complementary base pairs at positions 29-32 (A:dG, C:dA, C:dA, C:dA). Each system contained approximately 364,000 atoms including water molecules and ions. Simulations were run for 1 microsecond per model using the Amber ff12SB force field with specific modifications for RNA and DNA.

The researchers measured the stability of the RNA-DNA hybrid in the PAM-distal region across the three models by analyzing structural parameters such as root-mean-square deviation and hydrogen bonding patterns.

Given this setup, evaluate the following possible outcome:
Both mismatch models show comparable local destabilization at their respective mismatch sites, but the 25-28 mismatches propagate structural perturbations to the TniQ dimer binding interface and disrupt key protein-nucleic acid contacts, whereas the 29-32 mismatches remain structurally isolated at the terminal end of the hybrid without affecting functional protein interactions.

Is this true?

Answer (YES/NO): NO